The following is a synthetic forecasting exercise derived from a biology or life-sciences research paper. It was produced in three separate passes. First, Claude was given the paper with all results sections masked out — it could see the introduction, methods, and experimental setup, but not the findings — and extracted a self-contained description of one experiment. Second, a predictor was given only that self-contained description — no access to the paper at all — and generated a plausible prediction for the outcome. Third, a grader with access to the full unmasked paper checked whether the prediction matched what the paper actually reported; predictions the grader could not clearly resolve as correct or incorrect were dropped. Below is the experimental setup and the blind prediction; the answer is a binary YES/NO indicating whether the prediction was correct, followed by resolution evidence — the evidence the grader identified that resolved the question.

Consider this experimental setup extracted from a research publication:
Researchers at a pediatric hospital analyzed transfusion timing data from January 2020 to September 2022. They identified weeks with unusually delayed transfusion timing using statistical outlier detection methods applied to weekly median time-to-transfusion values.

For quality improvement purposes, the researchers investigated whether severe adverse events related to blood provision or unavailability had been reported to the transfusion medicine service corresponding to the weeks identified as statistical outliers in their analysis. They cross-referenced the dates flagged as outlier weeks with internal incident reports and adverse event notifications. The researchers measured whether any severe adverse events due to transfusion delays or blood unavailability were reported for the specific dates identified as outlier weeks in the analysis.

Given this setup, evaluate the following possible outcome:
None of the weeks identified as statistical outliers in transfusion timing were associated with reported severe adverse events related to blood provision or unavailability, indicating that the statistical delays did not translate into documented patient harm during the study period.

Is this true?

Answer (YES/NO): YES